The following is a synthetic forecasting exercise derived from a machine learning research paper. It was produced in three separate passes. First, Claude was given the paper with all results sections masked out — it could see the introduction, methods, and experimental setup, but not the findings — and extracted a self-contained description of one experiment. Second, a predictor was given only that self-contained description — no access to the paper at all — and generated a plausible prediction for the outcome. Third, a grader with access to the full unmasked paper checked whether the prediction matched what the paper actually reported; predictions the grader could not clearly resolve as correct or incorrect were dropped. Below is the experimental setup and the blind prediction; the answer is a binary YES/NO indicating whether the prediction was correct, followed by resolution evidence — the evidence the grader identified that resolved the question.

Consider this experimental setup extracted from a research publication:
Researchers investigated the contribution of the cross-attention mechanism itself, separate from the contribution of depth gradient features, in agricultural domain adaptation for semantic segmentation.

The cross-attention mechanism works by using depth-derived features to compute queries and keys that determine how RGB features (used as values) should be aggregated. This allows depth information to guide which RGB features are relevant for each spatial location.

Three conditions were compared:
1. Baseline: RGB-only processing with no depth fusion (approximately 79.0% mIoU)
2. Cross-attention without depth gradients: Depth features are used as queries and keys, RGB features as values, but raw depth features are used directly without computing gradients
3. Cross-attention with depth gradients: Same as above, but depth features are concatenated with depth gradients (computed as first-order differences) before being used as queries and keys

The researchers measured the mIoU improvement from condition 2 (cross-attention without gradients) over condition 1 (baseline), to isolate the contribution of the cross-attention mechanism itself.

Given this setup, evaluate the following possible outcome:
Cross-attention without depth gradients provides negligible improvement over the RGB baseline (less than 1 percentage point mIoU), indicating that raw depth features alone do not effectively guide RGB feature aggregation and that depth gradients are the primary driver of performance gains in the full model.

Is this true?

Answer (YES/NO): YES